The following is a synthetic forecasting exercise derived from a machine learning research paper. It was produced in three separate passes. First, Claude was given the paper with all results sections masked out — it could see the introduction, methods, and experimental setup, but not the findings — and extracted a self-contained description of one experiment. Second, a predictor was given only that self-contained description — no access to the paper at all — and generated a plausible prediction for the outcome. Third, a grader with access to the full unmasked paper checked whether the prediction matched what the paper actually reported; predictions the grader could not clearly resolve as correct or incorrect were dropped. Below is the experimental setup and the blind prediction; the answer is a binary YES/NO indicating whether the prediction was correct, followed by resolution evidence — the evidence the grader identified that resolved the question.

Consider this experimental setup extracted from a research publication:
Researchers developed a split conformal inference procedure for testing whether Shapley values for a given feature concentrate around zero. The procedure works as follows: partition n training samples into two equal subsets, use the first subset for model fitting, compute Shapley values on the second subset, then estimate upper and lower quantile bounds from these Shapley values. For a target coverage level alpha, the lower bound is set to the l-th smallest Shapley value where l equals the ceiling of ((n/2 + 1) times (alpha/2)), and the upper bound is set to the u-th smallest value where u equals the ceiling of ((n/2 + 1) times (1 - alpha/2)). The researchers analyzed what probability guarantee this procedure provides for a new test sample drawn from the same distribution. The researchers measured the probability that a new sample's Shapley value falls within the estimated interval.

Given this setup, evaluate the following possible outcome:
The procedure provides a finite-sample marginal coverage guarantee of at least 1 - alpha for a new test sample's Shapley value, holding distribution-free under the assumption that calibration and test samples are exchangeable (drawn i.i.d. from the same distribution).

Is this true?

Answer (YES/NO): YES